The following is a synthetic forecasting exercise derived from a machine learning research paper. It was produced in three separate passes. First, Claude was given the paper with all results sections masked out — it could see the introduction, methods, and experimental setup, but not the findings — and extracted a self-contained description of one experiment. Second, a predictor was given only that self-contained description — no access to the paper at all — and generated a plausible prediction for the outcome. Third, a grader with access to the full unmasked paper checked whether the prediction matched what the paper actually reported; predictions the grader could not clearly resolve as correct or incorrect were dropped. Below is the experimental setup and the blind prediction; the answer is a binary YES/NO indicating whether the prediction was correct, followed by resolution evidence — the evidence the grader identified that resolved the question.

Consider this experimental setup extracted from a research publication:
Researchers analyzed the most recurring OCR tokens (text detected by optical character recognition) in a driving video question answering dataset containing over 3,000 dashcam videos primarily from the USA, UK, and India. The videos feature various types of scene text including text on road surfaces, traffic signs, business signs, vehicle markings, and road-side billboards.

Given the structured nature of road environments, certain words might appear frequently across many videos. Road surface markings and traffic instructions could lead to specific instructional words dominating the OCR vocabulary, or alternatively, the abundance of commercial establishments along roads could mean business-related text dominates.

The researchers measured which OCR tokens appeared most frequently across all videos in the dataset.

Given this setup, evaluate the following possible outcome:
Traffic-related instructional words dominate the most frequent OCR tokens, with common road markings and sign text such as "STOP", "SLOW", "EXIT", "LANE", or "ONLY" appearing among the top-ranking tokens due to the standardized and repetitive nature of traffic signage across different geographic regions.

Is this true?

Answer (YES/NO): YES